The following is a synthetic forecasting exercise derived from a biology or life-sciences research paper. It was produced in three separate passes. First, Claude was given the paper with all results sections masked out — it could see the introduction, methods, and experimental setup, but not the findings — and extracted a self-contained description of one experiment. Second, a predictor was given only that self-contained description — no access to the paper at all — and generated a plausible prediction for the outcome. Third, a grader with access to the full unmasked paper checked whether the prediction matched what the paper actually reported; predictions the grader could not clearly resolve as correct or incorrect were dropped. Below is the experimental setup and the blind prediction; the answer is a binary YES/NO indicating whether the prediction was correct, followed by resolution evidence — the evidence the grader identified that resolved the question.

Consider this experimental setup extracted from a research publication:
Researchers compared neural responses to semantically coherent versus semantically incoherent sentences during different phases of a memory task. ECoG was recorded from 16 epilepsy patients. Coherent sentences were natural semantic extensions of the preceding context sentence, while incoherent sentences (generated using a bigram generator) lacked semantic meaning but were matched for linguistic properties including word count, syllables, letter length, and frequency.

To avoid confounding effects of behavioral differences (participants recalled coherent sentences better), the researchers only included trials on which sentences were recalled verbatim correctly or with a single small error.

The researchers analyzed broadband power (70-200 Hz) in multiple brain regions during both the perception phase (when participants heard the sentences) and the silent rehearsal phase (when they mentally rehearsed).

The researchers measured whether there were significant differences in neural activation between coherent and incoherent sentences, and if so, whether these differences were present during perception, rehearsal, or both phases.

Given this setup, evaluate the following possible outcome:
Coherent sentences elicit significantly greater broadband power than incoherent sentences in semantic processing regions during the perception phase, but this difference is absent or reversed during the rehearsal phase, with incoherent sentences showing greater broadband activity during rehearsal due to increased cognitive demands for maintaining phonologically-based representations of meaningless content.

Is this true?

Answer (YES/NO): NO